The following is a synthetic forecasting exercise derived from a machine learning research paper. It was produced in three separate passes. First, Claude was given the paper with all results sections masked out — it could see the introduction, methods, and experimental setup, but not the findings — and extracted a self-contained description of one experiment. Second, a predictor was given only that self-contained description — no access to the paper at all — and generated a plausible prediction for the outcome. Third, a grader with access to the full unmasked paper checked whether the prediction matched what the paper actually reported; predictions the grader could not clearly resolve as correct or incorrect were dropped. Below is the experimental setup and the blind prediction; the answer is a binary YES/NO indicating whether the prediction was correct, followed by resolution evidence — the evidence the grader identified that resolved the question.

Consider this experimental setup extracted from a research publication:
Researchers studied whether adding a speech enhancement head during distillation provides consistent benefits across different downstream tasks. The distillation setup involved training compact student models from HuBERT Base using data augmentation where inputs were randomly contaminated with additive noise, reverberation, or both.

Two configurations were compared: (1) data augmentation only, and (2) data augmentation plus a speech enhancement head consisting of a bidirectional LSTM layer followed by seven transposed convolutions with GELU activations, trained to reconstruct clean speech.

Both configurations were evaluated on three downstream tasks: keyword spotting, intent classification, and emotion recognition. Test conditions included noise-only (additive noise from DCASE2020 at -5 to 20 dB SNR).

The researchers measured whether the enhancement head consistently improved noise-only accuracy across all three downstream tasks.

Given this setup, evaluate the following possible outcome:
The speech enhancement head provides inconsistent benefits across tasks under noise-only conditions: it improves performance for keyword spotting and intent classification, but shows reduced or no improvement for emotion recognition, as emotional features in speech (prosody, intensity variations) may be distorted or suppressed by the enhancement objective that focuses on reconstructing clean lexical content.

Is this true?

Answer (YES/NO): NO